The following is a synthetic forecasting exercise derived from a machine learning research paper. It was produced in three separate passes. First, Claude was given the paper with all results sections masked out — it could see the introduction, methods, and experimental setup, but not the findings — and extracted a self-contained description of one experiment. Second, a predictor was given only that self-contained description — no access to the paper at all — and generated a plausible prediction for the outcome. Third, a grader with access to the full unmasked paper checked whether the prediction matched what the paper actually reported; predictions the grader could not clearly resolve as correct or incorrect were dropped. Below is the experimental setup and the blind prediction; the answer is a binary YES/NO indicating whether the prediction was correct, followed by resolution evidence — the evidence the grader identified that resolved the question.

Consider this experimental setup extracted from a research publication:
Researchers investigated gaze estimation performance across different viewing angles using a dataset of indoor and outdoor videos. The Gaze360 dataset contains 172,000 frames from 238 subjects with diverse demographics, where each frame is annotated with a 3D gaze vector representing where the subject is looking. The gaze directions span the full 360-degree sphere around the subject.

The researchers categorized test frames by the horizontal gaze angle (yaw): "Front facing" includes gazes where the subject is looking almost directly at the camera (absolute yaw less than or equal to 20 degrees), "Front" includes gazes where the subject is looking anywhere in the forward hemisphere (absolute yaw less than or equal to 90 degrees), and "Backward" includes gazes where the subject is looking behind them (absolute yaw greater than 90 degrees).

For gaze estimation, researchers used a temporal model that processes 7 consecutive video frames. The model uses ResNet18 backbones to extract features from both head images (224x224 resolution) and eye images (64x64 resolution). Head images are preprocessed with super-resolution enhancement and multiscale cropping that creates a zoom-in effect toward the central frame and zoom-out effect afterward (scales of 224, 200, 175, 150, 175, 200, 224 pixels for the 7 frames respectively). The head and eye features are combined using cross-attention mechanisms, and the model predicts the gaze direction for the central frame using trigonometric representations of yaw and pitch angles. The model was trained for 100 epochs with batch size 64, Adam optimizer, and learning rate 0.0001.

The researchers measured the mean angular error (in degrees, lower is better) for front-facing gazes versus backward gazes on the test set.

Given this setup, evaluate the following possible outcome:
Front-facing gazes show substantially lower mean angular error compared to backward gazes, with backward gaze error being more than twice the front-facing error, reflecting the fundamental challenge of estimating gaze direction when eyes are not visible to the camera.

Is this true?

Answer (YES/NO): NO